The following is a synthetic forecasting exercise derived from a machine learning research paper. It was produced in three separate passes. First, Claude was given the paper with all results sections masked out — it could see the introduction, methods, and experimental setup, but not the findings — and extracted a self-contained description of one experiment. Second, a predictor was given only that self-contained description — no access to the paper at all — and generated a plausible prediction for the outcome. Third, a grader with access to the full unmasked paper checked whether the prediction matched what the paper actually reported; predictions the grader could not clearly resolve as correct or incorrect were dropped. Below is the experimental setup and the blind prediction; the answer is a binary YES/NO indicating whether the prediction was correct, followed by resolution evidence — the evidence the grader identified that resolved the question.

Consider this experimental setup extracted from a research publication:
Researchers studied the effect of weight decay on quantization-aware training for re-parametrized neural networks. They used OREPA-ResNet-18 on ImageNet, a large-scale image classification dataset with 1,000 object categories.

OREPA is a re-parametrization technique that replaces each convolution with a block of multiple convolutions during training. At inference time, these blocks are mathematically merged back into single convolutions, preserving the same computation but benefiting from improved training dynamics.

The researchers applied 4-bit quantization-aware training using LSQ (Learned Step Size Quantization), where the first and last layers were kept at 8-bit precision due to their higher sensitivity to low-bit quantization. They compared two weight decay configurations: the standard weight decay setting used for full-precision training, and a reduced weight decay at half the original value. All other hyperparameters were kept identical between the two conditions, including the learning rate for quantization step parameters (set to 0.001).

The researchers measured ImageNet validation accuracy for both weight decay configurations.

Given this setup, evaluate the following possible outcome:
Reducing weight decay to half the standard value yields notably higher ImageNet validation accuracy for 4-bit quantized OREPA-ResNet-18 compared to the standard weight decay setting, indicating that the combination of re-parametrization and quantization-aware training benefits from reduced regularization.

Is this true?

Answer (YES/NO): YES